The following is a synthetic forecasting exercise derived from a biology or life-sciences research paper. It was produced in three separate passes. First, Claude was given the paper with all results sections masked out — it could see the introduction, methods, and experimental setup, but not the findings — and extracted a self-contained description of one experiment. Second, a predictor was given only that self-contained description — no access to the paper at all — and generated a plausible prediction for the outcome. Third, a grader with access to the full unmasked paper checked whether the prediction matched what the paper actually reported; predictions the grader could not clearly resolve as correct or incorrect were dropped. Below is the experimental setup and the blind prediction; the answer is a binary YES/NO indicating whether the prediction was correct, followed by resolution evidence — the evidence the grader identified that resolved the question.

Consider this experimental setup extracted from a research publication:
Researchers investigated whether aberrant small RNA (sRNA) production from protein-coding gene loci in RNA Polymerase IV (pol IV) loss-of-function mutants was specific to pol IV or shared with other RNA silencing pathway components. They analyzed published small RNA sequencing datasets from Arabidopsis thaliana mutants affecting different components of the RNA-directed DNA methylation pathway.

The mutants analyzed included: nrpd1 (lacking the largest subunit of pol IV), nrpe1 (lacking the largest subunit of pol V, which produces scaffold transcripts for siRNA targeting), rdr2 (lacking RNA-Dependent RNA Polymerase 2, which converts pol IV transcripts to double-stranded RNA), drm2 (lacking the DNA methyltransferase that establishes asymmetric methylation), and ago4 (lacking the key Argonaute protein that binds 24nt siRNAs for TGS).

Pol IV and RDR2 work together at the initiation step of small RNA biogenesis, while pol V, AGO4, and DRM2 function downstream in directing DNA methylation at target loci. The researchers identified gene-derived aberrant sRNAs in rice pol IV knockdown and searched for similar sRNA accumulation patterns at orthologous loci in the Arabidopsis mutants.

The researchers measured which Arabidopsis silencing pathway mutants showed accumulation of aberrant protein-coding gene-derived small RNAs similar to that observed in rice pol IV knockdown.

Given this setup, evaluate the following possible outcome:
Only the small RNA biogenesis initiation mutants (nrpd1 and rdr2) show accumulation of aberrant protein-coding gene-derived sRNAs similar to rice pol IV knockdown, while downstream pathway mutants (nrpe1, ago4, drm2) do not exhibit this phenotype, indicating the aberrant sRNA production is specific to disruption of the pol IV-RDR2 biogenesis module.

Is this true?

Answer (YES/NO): YES